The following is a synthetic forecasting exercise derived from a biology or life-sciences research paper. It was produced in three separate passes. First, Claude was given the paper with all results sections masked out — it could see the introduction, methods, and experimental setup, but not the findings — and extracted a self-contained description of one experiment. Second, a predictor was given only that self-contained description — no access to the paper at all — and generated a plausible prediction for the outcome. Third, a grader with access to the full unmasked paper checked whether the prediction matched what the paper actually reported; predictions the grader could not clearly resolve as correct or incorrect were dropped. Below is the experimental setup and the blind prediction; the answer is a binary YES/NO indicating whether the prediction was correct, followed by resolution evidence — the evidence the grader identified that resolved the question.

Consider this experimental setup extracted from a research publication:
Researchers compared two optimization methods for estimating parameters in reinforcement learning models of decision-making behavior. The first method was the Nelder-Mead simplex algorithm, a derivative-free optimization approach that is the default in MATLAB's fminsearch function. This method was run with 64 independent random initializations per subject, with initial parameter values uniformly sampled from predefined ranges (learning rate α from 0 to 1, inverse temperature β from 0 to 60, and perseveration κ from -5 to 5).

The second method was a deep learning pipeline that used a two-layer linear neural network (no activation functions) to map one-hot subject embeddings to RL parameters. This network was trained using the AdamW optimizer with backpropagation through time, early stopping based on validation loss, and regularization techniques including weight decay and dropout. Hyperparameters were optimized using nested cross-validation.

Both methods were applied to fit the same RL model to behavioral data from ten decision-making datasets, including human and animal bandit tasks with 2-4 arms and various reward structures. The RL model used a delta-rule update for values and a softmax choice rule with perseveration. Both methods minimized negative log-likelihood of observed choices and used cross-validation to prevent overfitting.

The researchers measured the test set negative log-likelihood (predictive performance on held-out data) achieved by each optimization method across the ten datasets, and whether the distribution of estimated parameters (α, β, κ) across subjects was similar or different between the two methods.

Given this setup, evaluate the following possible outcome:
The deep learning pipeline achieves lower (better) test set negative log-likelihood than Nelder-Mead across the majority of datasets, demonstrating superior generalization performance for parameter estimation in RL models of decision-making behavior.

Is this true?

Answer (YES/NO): NO